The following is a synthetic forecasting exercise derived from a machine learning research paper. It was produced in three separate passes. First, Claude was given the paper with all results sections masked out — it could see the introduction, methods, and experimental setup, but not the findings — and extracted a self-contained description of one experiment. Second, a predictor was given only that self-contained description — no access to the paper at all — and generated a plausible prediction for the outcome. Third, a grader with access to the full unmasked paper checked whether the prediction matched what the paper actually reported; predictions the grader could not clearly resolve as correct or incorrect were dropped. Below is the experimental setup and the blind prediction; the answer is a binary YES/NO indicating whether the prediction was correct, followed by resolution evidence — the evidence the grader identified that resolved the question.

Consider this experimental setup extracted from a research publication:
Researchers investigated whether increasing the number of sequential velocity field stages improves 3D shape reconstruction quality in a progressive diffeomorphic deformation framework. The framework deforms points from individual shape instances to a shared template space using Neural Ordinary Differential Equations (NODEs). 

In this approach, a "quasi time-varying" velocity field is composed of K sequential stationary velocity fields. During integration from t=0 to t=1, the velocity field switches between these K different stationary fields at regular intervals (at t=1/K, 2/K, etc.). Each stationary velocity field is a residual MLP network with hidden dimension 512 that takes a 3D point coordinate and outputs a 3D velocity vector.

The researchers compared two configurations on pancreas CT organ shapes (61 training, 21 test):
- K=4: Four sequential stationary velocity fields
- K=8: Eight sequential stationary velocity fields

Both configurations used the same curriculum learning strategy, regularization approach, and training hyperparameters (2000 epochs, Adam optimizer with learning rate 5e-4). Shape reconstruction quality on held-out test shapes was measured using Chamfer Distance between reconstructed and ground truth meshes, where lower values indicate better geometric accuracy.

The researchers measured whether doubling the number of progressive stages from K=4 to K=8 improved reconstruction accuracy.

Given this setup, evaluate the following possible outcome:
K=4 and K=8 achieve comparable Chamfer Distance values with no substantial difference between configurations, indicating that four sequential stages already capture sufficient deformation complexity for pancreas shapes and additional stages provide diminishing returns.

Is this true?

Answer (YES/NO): YES